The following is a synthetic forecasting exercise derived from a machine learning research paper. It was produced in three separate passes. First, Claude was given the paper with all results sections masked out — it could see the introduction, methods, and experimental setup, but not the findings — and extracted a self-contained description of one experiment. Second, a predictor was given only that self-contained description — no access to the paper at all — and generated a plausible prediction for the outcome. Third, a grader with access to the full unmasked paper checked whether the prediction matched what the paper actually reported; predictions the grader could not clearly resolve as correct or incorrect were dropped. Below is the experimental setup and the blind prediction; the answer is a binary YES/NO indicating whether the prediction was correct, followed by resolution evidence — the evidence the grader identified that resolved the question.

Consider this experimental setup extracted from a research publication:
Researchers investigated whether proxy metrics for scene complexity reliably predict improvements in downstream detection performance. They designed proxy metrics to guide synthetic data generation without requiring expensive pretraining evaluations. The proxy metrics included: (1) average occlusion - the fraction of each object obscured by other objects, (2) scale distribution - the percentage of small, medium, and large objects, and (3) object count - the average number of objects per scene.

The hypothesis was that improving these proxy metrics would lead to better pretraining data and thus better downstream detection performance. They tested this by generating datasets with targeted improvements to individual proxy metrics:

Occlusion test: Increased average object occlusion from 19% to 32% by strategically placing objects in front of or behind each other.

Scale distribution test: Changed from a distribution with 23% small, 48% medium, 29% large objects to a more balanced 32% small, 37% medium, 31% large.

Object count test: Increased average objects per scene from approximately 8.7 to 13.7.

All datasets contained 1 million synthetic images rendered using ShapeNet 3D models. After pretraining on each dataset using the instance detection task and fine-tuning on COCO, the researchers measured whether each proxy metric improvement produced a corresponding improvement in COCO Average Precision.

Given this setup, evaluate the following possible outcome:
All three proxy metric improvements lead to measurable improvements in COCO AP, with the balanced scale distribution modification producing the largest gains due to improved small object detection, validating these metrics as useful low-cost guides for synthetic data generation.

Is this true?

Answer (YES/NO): NO